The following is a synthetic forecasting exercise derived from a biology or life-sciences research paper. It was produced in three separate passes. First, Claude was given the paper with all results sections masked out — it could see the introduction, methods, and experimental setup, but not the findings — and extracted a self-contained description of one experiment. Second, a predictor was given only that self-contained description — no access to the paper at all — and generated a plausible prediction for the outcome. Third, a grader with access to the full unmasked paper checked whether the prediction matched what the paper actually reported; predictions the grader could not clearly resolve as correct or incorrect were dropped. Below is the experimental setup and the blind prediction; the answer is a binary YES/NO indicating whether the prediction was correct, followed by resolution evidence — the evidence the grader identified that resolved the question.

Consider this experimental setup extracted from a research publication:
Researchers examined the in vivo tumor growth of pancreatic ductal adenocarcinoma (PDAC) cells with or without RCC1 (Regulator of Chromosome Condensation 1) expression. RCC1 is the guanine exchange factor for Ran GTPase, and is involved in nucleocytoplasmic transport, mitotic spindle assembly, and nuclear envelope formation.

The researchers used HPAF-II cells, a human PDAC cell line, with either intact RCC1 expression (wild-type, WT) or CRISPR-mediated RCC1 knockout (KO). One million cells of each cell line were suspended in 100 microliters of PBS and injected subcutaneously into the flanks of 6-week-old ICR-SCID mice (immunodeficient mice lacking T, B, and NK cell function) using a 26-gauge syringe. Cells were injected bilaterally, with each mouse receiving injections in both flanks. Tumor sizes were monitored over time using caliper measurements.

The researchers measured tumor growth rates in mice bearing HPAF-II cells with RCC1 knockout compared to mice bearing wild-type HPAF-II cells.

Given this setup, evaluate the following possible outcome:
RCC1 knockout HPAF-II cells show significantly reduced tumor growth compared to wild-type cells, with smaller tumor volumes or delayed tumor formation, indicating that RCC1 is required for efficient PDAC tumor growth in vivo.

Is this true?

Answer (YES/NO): YES